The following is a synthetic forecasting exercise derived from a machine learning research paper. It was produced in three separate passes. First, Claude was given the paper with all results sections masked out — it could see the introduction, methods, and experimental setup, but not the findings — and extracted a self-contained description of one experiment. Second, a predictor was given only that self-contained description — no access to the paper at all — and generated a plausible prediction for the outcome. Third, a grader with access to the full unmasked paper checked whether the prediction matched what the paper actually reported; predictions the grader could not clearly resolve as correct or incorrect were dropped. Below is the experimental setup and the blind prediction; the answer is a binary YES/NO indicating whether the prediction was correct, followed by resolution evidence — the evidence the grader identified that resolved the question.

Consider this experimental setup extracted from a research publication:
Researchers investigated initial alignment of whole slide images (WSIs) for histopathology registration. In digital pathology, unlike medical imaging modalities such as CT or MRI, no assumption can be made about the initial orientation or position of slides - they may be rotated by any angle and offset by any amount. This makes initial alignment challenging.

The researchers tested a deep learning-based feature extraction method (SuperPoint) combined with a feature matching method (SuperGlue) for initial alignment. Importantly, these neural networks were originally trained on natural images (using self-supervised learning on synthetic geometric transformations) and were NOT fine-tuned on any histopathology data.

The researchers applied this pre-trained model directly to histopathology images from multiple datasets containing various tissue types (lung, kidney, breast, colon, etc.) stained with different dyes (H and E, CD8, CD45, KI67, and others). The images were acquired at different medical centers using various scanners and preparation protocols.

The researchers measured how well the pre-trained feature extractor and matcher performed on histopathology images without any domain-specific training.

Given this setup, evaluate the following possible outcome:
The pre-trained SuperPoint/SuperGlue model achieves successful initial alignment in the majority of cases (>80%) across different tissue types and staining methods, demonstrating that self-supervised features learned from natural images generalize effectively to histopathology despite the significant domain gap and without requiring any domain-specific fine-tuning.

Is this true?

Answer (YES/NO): YES